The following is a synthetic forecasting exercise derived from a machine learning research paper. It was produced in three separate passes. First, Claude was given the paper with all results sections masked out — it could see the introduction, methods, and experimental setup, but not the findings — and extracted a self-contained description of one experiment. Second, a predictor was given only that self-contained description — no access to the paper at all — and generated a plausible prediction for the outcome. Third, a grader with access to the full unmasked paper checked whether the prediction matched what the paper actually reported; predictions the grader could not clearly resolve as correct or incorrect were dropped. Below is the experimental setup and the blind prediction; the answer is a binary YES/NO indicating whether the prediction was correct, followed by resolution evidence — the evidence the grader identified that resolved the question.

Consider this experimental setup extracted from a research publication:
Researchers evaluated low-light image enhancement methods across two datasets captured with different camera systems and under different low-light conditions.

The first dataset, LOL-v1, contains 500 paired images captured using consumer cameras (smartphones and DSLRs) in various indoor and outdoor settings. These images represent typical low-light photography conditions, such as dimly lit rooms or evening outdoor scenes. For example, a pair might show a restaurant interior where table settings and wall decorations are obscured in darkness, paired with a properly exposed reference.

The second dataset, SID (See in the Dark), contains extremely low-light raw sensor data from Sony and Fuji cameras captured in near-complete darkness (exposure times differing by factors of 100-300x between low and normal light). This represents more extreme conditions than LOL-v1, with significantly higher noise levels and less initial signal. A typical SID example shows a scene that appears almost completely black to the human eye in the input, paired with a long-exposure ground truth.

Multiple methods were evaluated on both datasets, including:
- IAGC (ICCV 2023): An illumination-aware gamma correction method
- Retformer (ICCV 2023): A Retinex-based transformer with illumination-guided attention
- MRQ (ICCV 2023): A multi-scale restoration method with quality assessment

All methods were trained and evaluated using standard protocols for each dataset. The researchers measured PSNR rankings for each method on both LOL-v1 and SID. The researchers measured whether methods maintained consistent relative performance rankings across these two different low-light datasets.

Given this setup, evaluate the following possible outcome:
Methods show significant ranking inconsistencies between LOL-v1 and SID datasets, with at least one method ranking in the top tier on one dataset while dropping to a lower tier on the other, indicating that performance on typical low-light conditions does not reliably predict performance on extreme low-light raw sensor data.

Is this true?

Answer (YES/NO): YES